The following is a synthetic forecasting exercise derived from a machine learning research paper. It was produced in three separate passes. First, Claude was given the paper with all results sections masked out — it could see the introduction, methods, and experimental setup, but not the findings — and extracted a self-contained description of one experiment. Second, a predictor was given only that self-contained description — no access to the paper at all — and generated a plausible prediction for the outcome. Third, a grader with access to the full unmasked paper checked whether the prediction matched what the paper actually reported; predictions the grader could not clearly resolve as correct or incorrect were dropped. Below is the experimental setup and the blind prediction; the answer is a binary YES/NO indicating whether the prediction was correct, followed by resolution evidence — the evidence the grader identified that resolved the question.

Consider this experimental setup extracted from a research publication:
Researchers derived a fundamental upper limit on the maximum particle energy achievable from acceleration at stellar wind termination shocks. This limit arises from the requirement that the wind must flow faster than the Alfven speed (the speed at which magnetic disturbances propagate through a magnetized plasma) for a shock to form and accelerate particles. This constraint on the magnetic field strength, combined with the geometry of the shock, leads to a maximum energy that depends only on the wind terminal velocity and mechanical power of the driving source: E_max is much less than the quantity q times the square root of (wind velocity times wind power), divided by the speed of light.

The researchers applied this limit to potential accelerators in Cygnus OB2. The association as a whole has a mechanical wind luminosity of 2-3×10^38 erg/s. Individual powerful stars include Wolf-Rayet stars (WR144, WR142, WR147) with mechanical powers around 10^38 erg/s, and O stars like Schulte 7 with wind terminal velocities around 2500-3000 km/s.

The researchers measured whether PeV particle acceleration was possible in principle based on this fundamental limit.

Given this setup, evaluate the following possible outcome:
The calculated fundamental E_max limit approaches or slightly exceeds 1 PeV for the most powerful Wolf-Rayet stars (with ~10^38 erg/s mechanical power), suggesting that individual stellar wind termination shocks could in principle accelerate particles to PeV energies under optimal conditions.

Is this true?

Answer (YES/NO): NO